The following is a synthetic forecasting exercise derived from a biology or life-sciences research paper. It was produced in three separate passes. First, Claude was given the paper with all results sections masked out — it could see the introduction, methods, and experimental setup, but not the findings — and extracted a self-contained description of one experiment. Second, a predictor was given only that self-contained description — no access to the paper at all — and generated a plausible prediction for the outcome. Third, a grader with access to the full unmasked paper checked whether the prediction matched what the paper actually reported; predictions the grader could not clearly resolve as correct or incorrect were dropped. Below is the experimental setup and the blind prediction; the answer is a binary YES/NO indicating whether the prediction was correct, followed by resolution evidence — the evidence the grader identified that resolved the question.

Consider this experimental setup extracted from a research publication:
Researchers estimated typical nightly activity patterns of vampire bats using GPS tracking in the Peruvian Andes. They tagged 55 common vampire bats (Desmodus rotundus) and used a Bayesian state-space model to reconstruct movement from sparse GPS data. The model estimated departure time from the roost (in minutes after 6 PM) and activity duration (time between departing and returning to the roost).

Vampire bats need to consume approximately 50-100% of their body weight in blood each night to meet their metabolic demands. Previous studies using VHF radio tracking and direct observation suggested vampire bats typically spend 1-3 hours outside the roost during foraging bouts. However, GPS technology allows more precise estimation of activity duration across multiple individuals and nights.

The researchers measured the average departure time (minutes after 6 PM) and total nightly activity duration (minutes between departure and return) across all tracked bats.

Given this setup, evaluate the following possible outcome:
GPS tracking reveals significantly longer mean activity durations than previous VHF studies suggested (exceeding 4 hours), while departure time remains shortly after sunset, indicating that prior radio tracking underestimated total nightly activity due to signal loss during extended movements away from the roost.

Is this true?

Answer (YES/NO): NO